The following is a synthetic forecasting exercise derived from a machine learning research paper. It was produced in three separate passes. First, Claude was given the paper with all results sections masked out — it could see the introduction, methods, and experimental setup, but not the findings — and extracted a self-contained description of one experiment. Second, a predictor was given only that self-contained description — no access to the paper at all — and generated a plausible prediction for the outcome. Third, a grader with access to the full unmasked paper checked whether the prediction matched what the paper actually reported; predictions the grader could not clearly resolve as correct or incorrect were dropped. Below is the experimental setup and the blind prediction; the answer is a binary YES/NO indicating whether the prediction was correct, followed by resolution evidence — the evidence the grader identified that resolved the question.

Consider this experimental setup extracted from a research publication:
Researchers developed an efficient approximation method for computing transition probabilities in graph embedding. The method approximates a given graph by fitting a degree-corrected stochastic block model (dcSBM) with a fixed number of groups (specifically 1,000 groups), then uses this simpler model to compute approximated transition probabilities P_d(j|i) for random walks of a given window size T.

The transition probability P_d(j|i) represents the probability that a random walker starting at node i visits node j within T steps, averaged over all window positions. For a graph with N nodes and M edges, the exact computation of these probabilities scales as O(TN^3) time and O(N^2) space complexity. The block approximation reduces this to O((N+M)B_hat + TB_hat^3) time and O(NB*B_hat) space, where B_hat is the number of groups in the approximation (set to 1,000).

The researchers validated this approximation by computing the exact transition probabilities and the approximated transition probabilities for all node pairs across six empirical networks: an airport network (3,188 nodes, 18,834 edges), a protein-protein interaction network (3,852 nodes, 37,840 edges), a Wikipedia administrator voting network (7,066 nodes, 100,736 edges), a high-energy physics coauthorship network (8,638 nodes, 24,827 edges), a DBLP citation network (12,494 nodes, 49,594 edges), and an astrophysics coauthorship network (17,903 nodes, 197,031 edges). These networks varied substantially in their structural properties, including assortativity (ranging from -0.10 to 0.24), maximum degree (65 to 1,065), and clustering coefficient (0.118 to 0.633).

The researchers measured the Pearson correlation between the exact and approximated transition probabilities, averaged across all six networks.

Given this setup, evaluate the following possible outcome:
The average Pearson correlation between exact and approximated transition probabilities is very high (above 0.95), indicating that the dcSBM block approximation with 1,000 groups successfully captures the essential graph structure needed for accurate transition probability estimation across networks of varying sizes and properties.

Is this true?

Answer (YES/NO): NO